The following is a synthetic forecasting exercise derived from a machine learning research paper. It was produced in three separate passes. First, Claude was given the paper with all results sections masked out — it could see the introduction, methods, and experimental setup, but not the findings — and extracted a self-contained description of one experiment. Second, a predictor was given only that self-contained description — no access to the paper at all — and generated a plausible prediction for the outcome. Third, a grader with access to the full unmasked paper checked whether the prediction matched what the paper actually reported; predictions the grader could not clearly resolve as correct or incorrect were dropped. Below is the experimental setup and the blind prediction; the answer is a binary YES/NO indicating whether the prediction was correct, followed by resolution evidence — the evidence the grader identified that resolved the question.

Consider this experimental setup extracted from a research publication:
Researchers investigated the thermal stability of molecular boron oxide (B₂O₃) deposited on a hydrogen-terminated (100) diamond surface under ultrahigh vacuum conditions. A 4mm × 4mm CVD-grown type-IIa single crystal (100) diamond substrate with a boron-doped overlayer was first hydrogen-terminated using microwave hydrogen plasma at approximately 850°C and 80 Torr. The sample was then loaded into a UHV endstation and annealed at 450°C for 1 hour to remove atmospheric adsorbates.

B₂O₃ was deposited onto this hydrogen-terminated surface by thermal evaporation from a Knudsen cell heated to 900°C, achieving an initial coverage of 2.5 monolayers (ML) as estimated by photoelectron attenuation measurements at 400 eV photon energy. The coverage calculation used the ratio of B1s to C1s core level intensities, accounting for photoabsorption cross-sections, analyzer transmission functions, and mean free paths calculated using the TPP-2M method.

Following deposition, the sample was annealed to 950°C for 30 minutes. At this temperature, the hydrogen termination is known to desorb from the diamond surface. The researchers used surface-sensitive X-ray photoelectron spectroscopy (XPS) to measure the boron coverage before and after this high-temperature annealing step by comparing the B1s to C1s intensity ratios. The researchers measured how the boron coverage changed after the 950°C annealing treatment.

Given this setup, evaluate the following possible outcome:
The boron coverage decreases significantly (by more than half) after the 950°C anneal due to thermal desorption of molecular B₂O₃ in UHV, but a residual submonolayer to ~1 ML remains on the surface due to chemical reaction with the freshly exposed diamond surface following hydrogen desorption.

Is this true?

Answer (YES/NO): YES